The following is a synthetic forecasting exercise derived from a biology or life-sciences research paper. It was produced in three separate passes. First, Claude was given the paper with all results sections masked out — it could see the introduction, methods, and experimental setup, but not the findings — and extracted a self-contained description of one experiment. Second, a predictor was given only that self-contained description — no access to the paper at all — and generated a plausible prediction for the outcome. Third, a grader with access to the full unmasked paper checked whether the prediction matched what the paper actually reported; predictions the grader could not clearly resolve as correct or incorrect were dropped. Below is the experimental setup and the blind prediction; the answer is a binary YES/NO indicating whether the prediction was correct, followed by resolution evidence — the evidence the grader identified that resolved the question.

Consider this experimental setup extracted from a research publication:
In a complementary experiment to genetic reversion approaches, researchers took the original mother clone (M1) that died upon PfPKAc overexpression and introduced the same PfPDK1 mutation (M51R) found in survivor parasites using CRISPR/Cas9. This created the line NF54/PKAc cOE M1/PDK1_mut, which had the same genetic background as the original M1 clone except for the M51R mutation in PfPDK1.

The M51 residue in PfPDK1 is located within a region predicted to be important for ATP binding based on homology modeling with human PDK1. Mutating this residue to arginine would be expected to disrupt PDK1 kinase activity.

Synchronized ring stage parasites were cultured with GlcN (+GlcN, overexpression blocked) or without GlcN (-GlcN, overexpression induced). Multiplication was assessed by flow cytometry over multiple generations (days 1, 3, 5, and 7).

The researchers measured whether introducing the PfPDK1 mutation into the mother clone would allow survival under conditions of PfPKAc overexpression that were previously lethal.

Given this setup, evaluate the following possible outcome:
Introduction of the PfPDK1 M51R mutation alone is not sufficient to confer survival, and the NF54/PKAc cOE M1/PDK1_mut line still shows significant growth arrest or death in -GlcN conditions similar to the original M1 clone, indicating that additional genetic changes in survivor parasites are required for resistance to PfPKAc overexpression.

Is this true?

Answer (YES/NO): NO